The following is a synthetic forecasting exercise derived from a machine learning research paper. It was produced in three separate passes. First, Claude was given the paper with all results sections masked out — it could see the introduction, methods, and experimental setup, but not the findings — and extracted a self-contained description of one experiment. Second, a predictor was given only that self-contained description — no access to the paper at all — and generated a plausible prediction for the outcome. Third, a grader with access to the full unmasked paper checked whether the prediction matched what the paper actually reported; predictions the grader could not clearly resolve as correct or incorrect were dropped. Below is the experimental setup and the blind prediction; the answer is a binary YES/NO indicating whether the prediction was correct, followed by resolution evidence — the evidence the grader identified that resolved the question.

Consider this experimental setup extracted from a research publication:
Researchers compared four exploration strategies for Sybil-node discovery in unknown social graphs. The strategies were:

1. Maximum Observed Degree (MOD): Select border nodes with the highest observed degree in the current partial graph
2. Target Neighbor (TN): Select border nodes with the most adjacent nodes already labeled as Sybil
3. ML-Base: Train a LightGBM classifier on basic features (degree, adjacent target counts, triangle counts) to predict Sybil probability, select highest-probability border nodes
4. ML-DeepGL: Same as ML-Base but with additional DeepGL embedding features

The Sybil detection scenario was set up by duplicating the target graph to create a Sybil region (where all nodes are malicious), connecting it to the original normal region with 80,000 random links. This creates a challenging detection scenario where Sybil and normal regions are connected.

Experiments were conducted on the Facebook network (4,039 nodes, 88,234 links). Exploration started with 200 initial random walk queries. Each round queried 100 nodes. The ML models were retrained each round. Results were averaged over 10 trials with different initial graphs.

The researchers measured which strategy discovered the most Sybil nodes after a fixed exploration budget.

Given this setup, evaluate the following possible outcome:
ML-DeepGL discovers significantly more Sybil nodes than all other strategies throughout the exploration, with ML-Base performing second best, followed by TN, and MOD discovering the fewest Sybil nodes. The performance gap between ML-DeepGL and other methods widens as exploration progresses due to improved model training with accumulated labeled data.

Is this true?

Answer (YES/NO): NO